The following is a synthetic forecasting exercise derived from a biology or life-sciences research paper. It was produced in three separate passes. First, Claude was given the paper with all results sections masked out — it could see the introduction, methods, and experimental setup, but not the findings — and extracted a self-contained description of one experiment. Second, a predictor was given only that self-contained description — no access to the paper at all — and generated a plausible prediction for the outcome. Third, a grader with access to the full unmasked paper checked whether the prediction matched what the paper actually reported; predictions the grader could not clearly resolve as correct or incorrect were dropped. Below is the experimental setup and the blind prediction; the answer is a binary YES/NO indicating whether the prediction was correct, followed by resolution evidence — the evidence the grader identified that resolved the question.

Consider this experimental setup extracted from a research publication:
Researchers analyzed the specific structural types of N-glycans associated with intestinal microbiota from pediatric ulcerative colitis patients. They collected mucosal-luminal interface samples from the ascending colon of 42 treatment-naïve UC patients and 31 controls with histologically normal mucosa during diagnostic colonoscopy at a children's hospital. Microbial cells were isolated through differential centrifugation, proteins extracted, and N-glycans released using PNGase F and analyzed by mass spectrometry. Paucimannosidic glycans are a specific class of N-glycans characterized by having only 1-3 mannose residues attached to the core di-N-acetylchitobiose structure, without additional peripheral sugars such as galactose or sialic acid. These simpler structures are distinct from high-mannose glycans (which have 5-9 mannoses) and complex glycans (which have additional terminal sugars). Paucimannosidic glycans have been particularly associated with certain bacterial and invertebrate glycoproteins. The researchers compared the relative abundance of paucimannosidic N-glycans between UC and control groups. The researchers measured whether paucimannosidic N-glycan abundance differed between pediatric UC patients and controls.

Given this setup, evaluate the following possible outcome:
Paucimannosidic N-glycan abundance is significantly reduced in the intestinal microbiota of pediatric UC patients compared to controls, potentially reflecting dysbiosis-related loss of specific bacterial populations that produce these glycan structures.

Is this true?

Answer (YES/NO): NO